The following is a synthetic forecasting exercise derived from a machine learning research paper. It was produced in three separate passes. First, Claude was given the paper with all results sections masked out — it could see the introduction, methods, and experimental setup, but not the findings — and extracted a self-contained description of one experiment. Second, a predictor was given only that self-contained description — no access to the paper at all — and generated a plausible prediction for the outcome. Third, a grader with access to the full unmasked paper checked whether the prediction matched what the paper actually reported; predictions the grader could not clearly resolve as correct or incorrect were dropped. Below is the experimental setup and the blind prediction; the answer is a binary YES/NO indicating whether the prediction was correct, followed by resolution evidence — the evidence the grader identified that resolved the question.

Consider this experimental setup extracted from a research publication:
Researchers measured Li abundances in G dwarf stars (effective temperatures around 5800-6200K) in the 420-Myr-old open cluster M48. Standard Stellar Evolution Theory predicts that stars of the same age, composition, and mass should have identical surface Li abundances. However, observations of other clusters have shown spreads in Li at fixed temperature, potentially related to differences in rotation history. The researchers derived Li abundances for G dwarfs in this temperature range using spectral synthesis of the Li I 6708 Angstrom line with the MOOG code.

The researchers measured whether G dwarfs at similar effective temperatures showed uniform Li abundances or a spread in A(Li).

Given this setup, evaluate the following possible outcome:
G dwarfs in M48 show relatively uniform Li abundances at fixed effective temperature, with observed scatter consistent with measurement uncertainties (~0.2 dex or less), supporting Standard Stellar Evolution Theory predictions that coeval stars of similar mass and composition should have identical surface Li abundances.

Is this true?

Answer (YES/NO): NO